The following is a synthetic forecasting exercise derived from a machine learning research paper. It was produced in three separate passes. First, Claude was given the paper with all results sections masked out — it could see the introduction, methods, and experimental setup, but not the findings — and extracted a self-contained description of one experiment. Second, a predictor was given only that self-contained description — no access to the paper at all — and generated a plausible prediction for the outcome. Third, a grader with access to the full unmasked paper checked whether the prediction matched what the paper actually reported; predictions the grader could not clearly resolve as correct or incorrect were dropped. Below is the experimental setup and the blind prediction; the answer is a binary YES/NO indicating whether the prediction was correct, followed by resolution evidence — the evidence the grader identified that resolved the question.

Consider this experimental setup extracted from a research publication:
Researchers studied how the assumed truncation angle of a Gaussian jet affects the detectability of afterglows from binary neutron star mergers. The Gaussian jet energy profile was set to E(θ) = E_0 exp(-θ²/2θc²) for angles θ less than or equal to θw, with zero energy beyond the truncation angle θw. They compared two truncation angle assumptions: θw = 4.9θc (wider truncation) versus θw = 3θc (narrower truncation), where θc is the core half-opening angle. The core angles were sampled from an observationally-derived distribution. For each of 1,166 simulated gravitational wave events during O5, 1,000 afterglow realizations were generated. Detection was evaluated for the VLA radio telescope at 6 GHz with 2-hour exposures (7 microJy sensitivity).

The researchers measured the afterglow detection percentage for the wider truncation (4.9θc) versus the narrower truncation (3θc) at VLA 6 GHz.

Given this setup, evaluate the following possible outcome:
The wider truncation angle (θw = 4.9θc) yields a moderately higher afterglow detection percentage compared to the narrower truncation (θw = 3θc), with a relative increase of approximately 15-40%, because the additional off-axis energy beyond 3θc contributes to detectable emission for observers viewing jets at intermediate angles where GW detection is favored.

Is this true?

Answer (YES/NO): NO